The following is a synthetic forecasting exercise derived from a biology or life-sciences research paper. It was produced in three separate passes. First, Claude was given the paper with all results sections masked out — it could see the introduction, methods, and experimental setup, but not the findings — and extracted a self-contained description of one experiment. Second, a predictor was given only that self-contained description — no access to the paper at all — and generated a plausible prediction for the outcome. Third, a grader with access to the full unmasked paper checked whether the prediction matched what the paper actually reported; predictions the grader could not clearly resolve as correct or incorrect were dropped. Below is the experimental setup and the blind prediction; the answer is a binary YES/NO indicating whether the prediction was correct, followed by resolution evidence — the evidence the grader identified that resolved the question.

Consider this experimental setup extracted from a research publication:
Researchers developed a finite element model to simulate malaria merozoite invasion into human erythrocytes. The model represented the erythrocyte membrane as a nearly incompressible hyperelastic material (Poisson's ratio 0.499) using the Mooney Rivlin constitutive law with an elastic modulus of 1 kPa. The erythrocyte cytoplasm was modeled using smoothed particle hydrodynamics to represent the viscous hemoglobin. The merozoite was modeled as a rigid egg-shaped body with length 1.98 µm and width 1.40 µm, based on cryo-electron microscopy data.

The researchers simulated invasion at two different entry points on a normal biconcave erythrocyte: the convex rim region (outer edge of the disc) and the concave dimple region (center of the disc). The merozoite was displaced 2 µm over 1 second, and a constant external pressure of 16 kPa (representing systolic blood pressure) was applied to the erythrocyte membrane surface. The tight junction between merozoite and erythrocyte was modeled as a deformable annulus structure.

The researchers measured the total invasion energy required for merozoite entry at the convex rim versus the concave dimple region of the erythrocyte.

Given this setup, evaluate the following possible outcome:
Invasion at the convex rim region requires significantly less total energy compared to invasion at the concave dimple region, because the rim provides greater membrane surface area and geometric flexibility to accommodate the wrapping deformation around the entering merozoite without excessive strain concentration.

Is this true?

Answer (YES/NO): NO